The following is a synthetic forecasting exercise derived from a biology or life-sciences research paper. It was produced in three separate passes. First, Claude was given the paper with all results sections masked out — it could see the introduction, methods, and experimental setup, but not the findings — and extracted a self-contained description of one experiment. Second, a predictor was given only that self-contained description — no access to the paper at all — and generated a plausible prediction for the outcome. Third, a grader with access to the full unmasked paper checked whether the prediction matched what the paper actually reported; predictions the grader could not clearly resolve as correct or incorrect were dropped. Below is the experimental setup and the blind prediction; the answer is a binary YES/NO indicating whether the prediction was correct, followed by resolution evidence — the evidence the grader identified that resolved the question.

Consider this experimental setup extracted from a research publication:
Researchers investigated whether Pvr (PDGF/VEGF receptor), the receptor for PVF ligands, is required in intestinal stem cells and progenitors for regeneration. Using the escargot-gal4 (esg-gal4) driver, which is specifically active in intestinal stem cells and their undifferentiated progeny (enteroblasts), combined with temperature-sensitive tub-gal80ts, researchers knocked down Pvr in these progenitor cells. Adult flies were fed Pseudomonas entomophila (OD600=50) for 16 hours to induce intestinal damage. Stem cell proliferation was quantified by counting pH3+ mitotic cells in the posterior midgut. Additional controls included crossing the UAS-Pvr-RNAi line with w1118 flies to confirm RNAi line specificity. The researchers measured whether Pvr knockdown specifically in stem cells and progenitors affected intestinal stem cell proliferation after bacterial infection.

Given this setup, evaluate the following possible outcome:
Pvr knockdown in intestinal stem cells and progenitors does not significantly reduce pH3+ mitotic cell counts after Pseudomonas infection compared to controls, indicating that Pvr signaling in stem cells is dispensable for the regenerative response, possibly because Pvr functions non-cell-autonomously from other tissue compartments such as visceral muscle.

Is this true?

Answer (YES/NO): NO